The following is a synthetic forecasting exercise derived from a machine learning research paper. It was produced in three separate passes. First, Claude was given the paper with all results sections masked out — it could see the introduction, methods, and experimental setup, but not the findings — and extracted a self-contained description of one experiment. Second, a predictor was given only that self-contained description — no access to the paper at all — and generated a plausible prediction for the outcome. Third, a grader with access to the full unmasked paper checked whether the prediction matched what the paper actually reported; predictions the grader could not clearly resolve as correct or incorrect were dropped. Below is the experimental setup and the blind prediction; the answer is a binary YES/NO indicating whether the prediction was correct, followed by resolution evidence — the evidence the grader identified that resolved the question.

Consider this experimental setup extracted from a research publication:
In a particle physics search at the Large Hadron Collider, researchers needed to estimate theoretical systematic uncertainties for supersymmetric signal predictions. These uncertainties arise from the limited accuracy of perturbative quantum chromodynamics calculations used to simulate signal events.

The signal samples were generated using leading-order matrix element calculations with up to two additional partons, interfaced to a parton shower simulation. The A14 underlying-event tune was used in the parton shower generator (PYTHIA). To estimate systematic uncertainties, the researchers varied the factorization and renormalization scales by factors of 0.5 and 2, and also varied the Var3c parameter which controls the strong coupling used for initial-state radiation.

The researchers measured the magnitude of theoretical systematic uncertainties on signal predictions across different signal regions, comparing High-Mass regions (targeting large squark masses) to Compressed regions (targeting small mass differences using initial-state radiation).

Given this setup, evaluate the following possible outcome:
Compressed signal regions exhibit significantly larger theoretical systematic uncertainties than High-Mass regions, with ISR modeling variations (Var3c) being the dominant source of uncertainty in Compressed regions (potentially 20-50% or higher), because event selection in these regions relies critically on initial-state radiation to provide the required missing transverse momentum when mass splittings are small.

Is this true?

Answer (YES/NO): NO